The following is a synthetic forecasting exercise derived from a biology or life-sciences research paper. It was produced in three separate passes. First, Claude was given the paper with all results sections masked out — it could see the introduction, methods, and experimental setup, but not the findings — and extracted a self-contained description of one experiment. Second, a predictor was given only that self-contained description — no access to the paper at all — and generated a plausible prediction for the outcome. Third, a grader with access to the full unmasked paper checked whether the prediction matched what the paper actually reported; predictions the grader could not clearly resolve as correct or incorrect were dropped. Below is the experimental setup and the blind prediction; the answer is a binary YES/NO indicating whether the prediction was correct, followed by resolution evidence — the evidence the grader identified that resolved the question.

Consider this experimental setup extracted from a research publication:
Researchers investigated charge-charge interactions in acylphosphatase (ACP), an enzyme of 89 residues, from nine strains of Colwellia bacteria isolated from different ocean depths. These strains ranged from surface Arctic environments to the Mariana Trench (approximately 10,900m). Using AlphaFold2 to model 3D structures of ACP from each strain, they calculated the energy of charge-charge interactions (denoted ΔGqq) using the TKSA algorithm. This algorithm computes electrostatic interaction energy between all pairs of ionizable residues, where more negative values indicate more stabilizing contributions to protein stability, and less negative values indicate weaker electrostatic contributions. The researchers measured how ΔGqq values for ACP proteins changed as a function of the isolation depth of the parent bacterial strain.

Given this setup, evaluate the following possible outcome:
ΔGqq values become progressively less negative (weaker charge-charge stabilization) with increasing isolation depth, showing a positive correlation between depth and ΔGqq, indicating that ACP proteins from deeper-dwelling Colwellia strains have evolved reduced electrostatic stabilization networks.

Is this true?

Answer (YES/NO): YES